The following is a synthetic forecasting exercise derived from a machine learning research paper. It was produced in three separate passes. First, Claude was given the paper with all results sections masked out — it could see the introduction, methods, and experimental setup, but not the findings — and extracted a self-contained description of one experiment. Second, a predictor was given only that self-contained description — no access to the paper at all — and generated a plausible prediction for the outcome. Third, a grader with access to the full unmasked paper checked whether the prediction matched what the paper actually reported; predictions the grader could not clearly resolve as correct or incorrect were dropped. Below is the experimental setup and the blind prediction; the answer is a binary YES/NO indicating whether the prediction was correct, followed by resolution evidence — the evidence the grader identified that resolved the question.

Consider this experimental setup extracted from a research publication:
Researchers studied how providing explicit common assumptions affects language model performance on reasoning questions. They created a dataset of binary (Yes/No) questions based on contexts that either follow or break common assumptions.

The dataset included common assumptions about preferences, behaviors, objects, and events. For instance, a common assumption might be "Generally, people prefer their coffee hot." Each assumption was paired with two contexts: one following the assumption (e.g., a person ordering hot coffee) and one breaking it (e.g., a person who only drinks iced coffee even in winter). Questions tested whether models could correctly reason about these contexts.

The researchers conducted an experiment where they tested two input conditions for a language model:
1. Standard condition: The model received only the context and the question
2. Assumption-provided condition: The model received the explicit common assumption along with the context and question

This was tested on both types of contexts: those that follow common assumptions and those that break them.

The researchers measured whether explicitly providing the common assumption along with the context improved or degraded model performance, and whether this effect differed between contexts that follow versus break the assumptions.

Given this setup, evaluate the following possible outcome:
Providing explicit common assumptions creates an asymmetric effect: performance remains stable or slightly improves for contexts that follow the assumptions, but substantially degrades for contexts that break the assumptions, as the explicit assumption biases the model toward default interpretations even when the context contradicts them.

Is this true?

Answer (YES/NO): YES